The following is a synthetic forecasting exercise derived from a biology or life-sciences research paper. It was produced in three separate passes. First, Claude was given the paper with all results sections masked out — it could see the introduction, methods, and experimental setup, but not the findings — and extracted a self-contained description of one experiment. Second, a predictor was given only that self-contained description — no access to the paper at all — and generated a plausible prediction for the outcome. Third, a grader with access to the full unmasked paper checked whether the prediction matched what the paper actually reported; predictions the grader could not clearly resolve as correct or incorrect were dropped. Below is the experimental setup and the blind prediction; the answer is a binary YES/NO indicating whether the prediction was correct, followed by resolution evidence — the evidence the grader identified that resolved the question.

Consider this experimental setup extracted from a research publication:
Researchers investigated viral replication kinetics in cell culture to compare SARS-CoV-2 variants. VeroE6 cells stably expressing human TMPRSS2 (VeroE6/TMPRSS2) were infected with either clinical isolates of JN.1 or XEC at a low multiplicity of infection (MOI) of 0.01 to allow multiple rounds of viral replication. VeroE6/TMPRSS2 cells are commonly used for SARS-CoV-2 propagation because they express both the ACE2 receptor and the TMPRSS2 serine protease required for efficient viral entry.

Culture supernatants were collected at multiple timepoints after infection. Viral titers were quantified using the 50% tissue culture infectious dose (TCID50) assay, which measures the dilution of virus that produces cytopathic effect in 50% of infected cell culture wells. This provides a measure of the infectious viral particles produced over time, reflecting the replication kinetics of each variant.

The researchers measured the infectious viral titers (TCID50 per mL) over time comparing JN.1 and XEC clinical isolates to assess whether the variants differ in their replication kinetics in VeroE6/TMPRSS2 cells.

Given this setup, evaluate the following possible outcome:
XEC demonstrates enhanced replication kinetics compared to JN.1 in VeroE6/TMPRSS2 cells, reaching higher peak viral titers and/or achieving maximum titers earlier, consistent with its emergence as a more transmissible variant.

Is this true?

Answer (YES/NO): NO